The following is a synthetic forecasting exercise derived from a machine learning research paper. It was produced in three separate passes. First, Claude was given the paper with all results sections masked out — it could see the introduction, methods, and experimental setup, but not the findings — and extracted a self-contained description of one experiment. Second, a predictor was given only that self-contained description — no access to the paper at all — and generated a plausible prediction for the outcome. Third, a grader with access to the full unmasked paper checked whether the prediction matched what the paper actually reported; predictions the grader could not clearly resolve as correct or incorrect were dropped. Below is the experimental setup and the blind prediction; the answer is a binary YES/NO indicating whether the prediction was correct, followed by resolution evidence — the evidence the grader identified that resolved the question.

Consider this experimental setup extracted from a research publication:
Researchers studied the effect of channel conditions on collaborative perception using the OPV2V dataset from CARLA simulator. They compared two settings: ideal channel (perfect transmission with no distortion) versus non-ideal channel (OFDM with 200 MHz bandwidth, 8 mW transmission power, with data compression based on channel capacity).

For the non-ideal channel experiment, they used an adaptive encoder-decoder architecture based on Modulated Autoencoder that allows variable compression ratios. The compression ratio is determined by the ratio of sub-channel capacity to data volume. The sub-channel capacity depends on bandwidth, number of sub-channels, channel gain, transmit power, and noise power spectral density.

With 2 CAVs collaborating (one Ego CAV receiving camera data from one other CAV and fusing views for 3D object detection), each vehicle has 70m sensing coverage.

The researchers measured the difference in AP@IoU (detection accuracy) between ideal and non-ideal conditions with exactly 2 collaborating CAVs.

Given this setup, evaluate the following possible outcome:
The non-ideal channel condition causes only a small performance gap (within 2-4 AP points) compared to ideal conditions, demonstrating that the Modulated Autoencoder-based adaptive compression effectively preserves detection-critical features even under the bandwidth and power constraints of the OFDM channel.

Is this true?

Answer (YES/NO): NO